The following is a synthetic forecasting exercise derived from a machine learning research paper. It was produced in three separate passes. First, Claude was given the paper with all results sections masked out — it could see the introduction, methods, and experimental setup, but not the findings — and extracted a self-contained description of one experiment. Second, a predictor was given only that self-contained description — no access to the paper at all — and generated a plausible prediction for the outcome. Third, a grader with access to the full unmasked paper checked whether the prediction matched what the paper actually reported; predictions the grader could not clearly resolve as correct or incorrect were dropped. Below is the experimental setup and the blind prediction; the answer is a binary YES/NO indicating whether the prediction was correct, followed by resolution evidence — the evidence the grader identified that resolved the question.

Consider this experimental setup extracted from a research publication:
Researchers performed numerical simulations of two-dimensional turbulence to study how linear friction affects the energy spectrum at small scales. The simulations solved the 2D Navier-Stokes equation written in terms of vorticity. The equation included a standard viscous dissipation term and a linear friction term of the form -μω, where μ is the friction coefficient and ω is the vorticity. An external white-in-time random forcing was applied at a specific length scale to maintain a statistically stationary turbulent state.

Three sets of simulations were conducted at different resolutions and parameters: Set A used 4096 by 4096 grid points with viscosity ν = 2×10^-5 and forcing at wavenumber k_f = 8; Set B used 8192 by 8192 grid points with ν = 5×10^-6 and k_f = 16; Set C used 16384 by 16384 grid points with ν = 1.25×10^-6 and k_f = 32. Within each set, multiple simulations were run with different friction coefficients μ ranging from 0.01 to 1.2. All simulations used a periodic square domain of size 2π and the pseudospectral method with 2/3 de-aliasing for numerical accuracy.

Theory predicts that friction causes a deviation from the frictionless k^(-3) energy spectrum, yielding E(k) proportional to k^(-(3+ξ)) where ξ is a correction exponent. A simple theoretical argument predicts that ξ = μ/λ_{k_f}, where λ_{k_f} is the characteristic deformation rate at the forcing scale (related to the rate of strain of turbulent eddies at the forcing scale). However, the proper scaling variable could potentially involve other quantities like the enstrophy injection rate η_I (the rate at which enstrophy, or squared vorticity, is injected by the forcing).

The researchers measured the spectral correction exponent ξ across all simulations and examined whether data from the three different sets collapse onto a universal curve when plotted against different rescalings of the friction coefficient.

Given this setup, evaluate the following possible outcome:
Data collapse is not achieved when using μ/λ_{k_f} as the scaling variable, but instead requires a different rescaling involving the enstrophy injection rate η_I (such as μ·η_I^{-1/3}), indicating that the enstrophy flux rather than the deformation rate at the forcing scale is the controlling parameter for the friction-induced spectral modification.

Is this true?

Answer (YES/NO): NO